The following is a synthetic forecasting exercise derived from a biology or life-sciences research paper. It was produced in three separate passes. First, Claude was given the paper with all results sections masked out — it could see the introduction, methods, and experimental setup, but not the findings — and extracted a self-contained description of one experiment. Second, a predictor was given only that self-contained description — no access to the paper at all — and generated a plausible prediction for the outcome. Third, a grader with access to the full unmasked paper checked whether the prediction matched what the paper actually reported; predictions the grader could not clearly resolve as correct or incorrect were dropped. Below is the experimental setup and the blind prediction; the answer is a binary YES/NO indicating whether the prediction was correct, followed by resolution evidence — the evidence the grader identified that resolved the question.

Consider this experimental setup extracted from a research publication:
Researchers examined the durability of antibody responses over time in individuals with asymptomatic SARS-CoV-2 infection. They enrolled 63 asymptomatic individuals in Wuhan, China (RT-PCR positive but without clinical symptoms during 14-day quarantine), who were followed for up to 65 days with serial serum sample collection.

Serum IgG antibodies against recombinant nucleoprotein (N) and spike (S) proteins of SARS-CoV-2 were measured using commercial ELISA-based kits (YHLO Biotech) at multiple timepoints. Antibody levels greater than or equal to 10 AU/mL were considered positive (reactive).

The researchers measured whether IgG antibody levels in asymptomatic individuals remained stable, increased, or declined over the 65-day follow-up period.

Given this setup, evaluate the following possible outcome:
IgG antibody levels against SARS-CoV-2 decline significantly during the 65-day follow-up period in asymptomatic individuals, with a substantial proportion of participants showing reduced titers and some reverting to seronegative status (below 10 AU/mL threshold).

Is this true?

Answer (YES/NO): YES